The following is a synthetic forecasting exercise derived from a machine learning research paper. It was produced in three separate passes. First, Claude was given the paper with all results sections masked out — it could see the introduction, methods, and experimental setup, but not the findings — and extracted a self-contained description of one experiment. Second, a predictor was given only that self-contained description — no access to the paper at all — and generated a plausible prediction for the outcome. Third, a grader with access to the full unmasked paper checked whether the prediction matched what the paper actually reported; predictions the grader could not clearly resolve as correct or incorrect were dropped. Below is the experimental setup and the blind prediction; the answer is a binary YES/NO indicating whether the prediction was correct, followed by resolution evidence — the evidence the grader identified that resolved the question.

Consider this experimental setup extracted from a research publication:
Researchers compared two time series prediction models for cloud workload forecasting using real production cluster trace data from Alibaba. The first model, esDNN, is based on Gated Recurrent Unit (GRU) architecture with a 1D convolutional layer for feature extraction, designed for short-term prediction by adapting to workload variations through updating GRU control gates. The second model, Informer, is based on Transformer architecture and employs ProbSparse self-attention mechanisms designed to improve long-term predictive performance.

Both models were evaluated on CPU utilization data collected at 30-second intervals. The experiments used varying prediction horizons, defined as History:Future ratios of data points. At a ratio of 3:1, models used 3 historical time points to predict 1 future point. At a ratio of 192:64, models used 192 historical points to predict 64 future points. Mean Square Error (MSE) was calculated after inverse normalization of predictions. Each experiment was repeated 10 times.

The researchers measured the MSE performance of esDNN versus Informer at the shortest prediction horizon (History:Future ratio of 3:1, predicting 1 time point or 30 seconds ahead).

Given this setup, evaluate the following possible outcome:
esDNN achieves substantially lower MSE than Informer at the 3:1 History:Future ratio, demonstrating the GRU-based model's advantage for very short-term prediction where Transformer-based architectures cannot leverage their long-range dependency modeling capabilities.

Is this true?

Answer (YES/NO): YES